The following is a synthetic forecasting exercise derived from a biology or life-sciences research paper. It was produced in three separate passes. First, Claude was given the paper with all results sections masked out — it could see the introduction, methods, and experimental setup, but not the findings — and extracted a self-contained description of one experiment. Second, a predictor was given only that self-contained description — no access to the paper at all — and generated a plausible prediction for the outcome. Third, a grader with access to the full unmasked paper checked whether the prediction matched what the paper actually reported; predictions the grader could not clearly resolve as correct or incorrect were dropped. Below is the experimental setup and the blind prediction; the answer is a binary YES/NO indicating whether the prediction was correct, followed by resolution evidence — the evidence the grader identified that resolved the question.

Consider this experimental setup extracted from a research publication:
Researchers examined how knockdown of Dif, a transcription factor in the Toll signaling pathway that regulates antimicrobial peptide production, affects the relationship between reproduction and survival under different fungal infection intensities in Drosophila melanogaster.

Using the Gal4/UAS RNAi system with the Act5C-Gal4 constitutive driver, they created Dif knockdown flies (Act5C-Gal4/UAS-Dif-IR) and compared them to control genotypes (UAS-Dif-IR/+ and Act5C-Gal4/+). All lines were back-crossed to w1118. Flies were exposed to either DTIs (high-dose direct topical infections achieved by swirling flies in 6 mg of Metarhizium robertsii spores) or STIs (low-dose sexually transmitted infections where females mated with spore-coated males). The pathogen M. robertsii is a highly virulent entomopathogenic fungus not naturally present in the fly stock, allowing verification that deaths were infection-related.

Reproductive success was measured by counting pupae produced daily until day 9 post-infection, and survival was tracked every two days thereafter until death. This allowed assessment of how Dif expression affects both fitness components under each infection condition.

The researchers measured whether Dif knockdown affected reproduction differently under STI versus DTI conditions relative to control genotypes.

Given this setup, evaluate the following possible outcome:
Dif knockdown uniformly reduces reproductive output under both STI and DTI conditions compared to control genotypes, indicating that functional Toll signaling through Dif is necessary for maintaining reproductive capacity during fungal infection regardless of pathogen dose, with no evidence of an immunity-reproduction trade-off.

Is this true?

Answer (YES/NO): NO